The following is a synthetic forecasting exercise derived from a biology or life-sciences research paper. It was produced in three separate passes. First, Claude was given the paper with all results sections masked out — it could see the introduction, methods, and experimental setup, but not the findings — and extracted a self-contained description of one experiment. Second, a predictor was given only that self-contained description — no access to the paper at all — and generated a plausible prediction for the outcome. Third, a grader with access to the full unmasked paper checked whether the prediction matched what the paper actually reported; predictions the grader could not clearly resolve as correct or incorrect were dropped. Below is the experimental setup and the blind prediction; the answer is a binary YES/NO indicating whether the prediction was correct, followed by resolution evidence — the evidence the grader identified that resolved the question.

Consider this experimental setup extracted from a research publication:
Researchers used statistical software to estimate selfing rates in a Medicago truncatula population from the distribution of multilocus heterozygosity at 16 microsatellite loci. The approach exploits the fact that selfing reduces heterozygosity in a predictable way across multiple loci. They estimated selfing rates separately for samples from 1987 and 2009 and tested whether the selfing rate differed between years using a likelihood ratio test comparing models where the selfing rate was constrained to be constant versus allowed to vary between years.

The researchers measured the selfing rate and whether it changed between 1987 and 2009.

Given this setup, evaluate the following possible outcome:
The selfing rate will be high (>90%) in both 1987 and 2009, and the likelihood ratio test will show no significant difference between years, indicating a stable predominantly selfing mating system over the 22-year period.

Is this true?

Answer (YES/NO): NO